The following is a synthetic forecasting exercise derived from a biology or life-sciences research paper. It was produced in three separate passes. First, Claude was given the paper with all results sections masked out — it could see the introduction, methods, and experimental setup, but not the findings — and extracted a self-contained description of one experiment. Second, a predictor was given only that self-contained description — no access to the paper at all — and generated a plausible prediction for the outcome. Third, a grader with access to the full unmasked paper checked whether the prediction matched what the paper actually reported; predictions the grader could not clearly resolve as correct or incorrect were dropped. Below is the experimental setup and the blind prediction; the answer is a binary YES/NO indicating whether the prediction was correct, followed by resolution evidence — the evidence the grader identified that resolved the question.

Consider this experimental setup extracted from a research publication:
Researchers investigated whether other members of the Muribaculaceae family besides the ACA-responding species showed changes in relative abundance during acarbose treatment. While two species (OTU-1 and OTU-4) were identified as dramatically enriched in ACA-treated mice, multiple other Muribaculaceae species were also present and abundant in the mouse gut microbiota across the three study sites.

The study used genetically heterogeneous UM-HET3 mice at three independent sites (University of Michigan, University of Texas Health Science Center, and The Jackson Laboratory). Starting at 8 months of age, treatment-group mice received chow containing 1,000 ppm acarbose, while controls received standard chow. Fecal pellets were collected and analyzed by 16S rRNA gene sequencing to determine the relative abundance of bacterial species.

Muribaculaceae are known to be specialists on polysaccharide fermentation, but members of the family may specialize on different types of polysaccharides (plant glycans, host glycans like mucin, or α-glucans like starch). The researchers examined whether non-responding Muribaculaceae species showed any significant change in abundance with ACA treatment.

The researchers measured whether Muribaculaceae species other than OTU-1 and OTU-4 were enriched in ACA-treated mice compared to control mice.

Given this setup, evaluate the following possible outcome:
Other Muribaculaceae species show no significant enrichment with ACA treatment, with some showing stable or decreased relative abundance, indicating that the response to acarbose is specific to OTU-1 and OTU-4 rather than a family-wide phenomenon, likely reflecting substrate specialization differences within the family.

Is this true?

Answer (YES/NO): YES